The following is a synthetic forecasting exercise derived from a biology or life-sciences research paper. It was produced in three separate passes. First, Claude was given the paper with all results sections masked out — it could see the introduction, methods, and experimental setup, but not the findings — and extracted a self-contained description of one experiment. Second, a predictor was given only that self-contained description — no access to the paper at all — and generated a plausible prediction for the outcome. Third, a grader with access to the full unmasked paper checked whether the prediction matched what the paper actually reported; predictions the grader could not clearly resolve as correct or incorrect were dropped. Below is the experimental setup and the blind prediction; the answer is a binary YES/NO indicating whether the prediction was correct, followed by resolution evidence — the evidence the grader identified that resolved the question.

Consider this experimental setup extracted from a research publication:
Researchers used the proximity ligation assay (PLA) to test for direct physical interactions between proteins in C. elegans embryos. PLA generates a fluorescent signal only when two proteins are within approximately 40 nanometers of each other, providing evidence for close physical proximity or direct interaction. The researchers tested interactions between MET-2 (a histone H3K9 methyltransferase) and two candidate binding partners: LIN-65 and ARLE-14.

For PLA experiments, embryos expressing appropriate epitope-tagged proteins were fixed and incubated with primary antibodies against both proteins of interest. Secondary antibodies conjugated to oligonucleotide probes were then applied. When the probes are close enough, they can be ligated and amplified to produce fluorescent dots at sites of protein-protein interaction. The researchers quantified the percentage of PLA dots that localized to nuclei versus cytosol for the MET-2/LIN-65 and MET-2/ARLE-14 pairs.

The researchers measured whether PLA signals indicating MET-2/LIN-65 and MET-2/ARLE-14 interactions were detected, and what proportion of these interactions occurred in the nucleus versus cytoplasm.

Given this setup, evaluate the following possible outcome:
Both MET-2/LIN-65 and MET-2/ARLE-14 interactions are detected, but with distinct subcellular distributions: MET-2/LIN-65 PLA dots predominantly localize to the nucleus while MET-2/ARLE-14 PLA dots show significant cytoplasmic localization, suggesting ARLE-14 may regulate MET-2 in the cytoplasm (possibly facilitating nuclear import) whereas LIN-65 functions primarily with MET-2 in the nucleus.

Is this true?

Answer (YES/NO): NO